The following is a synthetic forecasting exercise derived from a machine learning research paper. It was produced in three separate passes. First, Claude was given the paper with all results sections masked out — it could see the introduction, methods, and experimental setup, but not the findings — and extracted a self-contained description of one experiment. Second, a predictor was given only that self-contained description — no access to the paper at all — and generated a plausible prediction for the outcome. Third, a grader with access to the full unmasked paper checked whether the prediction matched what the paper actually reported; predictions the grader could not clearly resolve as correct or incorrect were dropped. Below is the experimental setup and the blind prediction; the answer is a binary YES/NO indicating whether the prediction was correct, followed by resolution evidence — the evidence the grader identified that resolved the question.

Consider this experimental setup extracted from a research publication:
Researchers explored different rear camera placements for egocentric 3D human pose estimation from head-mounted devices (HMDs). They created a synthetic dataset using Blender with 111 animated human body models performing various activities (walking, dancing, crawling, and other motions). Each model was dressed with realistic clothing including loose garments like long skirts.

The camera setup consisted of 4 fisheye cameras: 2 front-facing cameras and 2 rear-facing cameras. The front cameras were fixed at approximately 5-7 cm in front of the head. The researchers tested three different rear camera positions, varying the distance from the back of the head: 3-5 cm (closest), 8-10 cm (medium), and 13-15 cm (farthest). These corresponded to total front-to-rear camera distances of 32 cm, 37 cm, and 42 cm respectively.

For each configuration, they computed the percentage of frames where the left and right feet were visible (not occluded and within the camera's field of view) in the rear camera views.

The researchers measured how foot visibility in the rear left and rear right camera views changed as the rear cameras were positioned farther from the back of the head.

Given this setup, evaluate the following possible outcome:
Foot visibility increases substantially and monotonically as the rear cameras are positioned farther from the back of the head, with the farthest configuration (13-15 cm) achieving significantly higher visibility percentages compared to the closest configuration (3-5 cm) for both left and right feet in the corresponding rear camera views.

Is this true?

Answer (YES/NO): YES